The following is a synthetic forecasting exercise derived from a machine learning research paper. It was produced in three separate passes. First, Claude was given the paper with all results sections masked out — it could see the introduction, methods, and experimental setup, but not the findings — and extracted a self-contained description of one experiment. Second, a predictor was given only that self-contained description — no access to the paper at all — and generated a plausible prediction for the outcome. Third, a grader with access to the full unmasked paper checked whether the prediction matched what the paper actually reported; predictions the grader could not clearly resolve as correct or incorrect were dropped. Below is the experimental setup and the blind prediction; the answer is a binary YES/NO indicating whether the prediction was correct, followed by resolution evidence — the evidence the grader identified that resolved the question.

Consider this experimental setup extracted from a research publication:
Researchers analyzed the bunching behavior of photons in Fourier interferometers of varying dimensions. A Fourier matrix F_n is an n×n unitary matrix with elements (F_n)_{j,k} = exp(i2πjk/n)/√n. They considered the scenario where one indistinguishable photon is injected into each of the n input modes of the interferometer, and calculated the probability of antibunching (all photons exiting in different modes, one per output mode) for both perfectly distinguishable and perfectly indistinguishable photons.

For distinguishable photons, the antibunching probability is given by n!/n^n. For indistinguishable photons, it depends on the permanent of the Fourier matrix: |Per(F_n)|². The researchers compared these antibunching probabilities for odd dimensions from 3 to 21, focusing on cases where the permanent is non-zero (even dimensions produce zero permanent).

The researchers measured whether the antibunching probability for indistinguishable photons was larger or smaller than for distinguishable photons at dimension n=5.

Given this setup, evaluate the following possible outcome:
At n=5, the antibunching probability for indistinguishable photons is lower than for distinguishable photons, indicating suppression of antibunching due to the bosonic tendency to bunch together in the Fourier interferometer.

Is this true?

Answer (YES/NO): YES